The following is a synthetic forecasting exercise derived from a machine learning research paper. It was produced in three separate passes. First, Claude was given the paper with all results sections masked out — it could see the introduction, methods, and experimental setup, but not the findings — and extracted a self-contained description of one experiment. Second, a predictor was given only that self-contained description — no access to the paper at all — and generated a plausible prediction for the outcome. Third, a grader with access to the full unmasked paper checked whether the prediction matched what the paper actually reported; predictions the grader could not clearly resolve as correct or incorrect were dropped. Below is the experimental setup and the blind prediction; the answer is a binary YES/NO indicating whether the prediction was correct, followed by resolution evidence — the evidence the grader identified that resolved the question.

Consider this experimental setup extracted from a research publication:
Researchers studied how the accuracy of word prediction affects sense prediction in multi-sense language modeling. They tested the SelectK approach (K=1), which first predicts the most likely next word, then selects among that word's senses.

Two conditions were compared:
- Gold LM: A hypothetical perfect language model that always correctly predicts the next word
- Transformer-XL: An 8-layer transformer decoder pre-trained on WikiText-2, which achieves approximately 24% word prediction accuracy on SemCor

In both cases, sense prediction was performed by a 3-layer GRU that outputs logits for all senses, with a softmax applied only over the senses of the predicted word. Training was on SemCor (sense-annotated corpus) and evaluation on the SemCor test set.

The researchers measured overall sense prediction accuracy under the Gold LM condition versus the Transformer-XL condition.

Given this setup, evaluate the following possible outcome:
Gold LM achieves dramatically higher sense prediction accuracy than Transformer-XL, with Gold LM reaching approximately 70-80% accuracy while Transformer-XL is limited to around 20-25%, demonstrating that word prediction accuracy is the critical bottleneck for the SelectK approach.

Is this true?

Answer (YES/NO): NO